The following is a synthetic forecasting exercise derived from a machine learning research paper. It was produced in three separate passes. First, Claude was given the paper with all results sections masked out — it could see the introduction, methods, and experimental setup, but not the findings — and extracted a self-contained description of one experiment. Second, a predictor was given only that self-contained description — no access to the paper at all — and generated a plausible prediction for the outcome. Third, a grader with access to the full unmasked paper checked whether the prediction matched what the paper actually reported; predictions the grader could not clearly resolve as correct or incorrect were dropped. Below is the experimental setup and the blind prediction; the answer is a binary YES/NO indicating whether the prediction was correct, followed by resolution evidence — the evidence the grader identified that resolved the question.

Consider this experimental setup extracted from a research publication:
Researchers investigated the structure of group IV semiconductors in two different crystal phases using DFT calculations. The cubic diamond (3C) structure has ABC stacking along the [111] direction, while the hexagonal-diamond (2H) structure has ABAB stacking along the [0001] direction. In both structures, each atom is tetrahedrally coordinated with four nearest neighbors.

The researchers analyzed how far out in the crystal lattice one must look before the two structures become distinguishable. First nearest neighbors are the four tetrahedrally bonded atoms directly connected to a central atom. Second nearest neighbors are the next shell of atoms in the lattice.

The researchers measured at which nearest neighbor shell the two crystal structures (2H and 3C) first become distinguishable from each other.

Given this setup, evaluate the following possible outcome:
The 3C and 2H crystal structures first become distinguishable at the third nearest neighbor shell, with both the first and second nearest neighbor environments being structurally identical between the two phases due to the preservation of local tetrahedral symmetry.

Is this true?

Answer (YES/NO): YES